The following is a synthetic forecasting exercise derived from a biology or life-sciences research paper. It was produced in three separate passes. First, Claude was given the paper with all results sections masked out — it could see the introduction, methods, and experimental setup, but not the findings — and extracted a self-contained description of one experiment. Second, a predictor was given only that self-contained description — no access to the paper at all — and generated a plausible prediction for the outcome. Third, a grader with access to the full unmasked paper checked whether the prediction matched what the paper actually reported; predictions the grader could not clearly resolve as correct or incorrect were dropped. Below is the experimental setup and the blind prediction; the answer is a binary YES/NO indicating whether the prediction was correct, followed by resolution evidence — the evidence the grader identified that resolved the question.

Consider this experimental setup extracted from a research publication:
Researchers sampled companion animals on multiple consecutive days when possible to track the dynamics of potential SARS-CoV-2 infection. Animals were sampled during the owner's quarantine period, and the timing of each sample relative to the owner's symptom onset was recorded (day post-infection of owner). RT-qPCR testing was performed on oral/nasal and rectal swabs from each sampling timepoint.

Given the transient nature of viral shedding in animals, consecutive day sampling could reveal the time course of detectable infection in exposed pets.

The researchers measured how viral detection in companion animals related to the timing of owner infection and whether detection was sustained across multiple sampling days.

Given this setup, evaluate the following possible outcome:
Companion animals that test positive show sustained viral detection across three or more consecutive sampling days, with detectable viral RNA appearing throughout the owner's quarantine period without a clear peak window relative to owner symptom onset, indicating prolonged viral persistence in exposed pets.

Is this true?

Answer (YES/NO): NO